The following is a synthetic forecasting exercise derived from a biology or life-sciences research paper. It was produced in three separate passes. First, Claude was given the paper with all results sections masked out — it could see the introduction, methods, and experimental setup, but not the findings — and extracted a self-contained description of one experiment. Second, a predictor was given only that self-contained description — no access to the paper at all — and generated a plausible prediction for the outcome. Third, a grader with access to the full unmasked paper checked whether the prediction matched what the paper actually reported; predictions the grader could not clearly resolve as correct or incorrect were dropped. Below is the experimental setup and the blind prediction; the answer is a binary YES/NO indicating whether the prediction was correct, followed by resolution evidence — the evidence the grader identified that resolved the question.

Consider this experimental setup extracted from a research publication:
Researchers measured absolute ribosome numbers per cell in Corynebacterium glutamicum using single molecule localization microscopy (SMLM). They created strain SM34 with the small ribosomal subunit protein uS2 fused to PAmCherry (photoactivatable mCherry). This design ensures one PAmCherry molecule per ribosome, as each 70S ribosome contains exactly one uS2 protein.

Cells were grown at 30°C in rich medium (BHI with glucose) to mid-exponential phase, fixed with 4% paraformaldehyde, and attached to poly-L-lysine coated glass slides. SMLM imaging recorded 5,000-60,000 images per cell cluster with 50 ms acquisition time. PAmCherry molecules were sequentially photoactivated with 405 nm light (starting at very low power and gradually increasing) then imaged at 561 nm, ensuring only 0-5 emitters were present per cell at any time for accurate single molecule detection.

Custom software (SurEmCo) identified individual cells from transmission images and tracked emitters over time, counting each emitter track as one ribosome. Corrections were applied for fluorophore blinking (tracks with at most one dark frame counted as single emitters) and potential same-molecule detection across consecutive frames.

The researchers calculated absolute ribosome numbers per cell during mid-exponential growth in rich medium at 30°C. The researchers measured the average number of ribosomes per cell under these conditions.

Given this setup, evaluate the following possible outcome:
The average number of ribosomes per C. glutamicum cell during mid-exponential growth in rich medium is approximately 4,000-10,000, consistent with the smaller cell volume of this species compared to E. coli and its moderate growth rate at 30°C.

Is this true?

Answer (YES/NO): NO